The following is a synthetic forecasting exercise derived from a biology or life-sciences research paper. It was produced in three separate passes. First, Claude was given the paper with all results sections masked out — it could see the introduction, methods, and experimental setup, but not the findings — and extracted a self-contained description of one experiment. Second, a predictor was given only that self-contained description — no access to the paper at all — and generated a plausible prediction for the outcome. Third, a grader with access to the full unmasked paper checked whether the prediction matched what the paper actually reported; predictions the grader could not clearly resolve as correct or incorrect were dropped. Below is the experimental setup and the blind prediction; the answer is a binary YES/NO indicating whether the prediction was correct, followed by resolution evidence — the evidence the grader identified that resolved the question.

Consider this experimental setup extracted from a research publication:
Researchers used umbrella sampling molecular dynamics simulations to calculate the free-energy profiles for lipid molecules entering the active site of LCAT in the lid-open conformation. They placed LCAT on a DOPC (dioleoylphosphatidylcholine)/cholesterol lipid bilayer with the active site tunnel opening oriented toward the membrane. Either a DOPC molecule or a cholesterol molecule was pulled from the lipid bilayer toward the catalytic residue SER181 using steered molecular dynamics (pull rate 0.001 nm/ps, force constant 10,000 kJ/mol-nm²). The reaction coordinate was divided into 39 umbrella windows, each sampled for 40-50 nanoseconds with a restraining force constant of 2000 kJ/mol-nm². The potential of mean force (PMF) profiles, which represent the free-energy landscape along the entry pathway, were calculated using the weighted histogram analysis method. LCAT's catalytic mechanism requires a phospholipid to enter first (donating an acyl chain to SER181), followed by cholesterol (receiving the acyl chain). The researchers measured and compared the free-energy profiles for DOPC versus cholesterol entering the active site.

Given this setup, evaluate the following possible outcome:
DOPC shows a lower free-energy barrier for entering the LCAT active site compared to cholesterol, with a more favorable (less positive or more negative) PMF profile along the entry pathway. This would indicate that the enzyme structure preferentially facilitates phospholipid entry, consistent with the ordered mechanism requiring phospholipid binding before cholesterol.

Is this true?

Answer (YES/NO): NO